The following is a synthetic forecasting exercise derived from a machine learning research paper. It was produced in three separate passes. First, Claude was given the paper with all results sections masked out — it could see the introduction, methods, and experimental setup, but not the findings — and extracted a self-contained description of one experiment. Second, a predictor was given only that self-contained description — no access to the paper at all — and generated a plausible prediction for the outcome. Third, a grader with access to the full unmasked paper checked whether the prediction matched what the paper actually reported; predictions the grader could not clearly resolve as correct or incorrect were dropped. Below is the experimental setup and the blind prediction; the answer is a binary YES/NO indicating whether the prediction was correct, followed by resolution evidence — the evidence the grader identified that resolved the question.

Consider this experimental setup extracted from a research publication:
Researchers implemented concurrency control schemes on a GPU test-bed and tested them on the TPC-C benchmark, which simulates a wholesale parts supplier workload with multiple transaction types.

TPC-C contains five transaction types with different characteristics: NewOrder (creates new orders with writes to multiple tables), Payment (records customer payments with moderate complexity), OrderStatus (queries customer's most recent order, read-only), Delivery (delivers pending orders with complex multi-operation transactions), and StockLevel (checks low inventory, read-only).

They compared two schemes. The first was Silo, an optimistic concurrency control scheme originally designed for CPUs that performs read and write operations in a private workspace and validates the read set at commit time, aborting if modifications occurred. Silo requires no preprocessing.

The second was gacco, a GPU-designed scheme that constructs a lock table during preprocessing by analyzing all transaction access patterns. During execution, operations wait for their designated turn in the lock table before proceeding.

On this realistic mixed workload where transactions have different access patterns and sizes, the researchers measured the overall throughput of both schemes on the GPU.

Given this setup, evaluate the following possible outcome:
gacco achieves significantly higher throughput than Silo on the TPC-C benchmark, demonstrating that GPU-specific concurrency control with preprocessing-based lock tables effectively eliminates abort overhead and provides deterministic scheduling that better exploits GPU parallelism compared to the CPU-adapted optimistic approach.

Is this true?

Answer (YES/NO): YES